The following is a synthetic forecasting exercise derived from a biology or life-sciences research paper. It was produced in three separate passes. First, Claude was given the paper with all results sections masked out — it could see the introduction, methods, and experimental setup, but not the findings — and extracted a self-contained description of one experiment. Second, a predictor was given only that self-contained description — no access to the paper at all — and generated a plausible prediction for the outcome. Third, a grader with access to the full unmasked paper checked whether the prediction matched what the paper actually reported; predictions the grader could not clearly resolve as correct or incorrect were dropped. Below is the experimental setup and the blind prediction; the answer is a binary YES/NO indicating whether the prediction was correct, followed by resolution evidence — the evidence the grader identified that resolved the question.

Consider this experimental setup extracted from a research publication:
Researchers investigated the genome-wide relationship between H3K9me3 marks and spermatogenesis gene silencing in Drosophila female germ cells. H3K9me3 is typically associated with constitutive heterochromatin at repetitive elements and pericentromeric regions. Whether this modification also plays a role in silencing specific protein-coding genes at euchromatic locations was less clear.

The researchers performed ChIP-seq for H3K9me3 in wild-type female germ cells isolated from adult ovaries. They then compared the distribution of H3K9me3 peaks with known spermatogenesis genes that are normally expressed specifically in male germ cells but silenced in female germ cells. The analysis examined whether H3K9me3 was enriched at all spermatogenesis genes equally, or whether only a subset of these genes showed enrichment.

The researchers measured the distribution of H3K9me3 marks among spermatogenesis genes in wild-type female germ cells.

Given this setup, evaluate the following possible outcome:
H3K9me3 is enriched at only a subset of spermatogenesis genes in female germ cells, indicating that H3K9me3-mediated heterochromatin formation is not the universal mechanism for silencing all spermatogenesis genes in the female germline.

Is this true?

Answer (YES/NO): YES